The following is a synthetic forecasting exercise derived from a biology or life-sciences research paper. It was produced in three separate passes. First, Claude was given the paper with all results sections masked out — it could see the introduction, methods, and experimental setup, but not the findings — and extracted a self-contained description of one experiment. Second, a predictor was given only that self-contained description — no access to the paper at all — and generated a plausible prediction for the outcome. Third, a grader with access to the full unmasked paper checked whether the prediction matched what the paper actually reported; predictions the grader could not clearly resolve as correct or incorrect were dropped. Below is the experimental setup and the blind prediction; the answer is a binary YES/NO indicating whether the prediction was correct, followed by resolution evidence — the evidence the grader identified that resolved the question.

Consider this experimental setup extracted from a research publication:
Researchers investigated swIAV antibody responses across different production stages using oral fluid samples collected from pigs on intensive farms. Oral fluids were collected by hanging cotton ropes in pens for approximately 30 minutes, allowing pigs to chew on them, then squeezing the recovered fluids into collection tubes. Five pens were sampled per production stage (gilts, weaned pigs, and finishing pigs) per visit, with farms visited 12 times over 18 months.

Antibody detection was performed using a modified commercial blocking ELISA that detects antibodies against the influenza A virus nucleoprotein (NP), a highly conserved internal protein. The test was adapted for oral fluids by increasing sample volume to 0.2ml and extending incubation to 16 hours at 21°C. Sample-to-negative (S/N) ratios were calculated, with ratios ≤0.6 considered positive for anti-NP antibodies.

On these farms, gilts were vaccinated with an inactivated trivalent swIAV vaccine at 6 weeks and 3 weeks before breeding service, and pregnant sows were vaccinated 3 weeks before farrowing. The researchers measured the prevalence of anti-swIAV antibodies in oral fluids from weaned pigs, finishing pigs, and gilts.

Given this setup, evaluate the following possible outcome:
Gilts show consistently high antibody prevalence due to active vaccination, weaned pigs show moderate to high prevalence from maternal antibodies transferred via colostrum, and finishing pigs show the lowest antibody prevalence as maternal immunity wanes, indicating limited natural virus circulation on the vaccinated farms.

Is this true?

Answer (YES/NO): NO